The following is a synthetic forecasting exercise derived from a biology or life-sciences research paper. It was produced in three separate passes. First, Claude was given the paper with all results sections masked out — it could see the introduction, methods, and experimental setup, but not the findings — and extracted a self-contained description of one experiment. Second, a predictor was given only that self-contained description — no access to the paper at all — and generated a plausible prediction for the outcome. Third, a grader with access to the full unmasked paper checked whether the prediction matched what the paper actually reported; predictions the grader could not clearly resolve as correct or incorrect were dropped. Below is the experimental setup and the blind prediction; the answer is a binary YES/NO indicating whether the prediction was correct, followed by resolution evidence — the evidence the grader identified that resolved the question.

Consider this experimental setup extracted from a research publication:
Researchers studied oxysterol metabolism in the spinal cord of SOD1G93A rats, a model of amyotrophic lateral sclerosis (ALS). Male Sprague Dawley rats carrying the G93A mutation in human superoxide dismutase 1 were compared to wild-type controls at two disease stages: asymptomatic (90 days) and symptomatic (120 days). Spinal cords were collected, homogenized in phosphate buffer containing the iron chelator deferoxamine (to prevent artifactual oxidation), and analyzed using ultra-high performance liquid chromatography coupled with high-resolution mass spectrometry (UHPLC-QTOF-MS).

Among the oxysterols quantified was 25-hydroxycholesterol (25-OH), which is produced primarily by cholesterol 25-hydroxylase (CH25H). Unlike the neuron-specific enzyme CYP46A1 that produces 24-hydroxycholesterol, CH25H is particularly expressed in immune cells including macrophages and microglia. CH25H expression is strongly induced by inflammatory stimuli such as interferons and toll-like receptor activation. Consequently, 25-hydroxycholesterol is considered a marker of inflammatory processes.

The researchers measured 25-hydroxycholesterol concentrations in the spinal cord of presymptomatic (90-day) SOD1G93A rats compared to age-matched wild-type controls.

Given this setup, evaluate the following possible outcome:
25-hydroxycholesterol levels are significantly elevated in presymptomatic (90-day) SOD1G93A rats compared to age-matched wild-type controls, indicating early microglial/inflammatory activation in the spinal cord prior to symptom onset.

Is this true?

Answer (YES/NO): YES